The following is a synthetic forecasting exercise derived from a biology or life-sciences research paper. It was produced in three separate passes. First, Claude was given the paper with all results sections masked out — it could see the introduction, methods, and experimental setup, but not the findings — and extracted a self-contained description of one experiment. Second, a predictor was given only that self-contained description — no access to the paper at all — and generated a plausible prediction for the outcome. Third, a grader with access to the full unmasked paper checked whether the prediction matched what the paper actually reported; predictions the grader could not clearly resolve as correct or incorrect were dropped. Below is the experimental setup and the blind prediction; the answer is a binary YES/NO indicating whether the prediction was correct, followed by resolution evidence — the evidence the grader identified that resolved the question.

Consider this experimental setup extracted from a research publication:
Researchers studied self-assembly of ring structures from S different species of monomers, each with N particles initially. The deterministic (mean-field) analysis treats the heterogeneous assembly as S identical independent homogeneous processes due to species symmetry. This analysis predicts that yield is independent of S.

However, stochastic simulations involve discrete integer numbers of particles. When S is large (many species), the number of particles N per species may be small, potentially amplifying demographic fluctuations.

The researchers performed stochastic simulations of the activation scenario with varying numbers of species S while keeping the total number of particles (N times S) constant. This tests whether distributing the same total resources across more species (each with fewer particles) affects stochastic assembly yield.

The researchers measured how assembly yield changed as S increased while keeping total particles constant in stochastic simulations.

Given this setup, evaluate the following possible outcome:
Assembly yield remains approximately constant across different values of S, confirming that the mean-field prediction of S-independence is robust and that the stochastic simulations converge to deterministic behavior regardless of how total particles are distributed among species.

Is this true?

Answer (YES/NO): NO